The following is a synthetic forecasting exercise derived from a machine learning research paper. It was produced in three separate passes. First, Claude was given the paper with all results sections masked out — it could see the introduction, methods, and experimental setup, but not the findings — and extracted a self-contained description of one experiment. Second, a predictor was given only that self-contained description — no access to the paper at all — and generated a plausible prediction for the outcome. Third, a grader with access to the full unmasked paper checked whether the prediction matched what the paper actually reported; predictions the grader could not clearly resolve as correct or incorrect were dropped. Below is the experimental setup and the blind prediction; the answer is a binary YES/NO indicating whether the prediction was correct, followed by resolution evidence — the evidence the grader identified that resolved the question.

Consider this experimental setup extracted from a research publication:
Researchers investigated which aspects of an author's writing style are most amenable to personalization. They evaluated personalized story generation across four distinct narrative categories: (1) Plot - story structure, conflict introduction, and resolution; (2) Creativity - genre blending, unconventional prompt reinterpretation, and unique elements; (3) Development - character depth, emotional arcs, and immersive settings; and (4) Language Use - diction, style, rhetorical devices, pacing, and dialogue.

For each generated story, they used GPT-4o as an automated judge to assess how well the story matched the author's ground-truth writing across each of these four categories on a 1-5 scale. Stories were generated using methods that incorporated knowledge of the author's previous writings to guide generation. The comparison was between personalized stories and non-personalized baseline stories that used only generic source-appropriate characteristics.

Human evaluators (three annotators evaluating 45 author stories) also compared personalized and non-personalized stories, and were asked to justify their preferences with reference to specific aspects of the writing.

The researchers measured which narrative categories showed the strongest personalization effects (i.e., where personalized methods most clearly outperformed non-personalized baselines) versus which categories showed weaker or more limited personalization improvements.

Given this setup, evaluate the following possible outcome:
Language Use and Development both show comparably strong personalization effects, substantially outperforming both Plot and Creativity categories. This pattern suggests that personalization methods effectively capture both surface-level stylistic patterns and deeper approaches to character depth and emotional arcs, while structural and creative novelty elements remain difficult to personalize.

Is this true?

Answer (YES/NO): NO